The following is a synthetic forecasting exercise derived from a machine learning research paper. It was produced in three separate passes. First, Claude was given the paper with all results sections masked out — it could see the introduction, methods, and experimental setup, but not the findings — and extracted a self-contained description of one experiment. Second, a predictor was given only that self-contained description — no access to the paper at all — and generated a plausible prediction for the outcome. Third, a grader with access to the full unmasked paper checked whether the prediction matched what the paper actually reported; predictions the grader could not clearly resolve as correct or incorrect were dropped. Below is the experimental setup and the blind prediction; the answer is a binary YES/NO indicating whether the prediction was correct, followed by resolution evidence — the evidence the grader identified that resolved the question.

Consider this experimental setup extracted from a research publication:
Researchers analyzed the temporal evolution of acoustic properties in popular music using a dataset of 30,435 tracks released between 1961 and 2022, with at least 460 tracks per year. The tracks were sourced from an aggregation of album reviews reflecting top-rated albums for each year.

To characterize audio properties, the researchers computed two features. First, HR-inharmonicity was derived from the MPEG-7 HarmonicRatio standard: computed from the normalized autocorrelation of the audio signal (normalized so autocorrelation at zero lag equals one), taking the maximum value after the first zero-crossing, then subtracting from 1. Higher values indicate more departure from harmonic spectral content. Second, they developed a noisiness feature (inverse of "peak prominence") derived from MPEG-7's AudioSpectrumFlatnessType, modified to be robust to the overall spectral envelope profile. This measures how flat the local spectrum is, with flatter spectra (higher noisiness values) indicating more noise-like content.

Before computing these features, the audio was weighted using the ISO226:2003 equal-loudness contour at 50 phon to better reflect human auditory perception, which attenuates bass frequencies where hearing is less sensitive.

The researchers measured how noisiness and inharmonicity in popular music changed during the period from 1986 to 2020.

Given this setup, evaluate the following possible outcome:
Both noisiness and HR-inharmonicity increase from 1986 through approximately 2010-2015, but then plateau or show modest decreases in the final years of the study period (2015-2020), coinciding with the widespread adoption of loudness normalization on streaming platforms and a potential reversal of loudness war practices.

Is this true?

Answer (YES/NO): NO